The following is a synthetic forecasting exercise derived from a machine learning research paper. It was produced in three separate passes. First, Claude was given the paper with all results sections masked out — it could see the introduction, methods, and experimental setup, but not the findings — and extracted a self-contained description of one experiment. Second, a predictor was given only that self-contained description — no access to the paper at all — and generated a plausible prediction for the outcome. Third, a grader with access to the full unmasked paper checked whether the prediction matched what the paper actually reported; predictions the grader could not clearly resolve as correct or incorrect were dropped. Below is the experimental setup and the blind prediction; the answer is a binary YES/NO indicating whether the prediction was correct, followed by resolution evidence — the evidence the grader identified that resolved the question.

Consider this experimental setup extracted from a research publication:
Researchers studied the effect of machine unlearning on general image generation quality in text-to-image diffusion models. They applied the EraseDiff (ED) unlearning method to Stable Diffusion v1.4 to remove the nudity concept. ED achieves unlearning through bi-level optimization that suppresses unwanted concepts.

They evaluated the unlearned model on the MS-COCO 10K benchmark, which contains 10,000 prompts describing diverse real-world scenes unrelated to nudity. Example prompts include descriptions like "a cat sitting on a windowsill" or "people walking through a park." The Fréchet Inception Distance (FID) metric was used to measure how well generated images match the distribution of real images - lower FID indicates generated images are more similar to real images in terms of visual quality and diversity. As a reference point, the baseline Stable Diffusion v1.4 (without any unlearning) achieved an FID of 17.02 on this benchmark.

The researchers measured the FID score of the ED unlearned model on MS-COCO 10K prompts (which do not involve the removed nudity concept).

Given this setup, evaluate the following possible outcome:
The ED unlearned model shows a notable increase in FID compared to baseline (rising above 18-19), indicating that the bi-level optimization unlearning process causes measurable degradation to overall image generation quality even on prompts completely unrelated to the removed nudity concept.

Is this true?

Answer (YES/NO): YES